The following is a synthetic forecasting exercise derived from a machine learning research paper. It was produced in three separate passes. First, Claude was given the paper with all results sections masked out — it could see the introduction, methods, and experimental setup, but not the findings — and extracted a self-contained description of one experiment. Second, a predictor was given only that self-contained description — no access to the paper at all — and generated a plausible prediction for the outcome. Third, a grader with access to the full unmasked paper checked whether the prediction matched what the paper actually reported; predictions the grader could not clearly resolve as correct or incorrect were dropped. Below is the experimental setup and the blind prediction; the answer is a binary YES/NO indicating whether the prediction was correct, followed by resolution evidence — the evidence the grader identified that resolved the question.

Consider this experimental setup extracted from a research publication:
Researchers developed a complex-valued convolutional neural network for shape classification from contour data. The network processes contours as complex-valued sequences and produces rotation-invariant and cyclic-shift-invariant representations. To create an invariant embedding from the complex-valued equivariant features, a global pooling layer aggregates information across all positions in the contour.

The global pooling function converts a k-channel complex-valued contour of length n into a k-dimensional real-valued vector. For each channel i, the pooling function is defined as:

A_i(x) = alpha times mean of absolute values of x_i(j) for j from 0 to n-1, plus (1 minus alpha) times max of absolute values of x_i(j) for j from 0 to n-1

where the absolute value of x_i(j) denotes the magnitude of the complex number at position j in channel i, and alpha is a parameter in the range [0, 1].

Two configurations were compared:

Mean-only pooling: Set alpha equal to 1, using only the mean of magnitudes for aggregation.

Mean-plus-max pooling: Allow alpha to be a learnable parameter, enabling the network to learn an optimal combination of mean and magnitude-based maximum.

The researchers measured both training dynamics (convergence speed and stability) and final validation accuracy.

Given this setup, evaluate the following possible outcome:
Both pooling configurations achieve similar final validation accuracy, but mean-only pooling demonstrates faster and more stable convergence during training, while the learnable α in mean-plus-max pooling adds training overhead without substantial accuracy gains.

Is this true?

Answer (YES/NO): NO